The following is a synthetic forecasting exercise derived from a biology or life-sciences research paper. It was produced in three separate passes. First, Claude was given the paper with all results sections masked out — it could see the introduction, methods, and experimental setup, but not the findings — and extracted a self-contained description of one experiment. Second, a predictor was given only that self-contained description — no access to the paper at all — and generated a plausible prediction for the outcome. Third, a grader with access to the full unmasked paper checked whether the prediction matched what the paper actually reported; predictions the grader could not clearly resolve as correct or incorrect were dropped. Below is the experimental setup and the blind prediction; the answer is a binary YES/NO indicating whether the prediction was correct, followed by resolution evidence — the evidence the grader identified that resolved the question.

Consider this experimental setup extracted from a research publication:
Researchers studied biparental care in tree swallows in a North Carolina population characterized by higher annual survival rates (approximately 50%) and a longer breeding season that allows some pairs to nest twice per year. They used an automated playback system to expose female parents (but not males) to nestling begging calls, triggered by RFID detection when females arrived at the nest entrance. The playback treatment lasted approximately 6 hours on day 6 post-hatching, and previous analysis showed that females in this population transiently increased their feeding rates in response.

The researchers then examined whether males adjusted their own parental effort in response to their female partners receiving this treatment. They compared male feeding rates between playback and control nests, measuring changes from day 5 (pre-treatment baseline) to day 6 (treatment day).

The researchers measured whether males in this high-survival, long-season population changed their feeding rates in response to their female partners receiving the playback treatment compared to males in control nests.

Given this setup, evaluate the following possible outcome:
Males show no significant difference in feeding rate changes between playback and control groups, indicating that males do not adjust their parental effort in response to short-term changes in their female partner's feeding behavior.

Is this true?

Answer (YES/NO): YES